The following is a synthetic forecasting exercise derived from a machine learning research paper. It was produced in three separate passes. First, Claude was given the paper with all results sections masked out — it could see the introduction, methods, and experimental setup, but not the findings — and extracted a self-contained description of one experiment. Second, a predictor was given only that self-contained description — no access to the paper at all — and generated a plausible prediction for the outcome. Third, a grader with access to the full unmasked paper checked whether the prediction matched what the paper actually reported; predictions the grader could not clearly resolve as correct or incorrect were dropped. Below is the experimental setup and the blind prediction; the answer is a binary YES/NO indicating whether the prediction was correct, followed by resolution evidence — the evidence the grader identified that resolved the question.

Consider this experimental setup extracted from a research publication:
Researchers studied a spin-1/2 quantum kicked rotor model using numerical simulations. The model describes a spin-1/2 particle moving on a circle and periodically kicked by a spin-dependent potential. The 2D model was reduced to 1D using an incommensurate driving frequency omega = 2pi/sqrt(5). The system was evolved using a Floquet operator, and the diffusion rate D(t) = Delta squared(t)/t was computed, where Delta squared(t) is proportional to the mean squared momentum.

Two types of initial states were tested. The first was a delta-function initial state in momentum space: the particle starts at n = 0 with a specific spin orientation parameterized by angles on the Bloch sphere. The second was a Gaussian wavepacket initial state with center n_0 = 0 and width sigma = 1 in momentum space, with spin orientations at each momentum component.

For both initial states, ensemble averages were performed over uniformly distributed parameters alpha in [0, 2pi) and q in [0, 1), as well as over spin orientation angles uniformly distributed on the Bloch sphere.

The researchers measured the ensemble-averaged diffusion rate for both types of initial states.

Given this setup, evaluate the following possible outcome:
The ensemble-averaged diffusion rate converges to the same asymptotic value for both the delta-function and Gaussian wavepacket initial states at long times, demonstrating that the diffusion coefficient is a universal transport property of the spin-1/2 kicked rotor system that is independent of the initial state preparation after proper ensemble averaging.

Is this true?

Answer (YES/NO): YES